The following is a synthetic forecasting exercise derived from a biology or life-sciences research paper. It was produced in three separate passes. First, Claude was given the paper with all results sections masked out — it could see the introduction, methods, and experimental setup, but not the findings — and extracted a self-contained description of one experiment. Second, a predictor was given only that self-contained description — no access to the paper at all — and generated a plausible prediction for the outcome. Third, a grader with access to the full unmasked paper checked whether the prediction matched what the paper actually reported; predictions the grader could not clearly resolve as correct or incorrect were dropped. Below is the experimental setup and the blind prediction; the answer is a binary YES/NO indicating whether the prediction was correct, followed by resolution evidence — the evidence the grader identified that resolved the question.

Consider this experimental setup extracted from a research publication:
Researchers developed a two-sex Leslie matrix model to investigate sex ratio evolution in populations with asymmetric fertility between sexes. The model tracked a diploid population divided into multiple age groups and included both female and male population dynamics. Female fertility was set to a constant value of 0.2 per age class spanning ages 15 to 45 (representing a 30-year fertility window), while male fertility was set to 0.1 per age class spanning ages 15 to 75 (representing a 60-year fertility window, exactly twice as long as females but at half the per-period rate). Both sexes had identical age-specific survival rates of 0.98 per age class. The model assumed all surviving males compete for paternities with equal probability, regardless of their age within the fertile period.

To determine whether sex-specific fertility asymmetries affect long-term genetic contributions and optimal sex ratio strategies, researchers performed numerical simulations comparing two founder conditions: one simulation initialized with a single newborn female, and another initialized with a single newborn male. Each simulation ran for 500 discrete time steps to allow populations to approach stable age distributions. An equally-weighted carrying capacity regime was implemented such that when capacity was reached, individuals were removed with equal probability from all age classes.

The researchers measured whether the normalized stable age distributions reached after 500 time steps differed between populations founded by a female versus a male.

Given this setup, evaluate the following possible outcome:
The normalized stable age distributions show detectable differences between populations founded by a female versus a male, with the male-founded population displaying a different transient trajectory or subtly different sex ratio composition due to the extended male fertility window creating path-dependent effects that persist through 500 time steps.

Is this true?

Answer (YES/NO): NO